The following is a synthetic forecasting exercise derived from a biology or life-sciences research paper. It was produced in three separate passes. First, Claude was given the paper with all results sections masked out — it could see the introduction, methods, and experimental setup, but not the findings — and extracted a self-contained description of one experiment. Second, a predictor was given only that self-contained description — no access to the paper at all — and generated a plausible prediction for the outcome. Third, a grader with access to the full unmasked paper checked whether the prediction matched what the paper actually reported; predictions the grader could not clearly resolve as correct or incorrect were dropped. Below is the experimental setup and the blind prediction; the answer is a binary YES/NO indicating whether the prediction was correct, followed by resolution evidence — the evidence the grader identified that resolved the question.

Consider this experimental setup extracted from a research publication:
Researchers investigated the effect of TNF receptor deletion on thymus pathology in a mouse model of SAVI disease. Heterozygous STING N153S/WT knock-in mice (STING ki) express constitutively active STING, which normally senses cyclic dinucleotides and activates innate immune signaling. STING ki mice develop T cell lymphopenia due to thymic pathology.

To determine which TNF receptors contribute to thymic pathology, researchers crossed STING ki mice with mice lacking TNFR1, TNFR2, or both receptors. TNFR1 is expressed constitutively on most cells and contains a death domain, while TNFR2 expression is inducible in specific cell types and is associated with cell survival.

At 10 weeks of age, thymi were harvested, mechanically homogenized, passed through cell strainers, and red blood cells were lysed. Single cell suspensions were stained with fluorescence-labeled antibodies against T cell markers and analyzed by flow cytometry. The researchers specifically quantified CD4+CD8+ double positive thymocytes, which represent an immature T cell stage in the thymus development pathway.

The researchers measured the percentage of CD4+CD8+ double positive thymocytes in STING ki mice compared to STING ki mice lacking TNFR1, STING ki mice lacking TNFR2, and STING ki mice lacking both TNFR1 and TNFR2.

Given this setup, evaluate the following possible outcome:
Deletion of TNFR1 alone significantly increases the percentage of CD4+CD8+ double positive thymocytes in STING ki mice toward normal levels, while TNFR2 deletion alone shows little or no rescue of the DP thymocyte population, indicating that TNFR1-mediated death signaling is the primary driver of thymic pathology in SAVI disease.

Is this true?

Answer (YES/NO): NO